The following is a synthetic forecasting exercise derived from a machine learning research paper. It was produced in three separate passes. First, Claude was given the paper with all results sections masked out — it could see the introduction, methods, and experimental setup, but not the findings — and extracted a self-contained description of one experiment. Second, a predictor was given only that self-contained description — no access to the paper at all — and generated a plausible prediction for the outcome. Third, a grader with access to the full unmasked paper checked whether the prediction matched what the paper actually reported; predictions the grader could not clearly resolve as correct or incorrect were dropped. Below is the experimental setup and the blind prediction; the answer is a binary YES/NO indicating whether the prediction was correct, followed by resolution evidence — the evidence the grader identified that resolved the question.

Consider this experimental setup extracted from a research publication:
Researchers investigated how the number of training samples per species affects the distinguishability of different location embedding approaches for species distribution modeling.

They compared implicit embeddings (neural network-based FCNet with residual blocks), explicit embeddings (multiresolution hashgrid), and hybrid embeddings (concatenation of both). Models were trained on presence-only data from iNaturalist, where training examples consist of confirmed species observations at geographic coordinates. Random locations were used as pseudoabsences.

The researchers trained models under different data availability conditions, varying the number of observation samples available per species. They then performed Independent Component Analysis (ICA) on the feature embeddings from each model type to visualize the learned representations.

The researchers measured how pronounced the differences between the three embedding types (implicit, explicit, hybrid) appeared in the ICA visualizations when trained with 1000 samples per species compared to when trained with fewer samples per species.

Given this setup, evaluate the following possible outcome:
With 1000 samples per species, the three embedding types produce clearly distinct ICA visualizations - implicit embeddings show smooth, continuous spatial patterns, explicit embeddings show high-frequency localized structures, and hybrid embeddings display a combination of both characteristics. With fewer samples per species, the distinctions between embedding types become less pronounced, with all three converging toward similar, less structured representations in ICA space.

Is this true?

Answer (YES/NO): YES